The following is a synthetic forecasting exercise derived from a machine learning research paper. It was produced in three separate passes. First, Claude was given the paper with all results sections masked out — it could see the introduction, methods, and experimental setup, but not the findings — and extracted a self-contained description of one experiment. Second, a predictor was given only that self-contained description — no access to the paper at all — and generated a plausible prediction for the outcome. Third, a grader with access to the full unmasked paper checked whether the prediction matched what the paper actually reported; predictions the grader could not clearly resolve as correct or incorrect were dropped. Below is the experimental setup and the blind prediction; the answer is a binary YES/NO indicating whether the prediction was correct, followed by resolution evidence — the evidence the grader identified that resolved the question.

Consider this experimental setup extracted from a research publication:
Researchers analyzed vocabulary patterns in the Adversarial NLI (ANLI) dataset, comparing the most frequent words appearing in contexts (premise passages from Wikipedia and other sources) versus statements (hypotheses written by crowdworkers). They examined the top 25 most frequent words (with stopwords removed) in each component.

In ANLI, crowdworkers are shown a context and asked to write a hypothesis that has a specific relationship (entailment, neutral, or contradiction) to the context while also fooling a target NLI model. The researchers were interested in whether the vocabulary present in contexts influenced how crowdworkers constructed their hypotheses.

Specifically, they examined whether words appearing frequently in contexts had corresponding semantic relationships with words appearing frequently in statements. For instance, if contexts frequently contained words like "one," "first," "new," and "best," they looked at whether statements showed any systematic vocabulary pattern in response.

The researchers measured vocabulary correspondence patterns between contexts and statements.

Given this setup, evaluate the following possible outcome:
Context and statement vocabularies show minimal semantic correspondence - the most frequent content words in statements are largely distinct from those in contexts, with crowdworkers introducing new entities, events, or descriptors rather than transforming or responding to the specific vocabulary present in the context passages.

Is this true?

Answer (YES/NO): NO